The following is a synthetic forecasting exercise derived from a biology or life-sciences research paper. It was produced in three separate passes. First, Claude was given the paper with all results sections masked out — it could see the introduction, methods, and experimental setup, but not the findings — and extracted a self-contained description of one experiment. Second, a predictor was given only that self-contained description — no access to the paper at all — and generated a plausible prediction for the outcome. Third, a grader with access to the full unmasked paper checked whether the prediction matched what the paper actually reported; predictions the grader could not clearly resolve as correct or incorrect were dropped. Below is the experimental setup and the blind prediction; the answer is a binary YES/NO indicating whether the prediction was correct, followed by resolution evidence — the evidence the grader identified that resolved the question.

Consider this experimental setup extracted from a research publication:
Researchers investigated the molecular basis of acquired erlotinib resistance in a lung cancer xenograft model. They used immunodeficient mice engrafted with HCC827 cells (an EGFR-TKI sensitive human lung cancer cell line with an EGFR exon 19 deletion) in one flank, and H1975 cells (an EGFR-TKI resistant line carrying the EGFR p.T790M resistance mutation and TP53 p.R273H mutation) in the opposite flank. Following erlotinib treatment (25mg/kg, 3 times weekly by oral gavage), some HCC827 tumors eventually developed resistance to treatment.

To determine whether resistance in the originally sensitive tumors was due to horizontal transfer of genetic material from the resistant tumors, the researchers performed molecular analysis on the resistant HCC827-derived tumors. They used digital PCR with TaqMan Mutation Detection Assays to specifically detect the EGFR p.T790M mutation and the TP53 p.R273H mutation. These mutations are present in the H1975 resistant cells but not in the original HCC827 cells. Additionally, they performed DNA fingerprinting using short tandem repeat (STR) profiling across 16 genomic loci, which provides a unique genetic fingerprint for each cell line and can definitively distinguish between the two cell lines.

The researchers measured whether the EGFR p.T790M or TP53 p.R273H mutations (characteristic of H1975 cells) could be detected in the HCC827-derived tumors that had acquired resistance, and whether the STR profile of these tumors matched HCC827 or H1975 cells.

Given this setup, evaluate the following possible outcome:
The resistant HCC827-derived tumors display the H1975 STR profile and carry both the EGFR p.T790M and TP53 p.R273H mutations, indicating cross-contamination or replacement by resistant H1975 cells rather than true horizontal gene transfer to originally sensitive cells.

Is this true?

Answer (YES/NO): NO